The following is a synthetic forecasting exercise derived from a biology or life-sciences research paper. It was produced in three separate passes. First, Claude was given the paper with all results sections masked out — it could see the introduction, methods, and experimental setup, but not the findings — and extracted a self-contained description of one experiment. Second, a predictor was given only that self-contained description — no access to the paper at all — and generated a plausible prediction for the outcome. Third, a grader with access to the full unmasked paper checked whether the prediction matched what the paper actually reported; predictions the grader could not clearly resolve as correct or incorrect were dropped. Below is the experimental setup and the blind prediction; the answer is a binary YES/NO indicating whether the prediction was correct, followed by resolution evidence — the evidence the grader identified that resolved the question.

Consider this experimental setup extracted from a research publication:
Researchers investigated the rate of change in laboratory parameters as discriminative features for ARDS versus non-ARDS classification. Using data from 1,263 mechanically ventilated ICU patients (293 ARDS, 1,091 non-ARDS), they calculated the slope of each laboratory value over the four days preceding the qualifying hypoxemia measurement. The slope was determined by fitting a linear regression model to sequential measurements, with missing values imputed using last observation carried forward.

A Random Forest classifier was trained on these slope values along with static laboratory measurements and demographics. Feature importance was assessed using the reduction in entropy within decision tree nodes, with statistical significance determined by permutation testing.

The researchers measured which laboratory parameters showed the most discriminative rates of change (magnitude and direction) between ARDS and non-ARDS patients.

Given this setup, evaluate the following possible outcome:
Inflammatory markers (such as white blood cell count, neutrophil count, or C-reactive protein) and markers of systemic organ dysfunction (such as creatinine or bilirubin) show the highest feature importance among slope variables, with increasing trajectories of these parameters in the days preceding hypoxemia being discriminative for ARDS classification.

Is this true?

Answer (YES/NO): NO